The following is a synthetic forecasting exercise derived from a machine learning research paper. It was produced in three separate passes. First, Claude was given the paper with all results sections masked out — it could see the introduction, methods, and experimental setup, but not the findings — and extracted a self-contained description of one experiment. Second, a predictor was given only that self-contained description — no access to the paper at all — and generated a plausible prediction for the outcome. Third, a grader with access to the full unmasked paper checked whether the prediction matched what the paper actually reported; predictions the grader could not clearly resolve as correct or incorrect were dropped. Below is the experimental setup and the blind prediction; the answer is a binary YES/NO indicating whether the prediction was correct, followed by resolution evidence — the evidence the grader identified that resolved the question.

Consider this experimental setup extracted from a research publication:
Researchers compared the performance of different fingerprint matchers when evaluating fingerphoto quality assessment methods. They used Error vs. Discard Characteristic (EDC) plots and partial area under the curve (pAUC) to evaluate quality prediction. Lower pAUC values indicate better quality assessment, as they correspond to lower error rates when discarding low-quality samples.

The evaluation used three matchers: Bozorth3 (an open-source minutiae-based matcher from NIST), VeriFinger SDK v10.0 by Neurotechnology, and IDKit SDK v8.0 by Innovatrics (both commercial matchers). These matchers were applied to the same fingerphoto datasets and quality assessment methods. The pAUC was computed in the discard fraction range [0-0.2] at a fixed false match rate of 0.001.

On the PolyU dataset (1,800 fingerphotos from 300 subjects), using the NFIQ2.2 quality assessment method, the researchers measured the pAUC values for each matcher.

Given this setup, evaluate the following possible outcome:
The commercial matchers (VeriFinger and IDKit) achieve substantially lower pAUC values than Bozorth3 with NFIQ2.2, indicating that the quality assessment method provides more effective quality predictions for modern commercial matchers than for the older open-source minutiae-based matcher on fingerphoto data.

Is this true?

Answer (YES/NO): YES